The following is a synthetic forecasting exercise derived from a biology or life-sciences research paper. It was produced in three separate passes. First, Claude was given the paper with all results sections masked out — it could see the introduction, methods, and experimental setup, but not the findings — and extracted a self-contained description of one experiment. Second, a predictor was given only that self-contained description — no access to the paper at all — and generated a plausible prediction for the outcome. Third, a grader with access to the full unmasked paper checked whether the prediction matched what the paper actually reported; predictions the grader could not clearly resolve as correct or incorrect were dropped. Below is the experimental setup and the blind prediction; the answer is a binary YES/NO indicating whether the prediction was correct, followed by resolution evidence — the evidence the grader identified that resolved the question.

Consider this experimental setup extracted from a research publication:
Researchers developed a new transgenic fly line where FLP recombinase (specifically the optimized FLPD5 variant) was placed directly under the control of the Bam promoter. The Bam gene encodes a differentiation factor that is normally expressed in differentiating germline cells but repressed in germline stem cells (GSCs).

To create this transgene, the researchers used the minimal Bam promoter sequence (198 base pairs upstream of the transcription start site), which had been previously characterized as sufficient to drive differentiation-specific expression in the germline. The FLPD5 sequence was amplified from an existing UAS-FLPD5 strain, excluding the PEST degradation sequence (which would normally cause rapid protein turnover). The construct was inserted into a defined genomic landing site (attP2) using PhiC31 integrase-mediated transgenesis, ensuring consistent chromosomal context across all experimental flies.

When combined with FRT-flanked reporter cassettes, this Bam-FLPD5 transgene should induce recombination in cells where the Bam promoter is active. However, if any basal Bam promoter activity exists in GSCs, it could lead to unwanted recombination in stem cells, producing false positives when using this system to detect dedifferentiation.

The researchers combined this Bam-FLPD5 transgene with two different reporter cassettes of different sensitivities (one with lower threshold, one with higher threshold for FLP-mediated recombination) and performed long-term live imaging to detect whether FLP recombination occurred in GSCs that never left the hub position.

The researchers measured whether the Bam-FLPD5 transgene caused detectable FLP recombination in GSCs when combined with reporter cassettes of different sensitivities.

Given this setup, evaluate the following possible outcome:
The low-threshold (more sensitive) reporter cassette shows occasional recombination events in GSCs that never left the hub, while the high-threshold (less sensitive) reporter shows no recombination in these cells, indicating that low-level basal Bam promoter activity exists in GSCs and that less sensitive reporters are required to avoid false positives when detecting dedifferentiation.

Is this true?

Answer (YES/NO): NO